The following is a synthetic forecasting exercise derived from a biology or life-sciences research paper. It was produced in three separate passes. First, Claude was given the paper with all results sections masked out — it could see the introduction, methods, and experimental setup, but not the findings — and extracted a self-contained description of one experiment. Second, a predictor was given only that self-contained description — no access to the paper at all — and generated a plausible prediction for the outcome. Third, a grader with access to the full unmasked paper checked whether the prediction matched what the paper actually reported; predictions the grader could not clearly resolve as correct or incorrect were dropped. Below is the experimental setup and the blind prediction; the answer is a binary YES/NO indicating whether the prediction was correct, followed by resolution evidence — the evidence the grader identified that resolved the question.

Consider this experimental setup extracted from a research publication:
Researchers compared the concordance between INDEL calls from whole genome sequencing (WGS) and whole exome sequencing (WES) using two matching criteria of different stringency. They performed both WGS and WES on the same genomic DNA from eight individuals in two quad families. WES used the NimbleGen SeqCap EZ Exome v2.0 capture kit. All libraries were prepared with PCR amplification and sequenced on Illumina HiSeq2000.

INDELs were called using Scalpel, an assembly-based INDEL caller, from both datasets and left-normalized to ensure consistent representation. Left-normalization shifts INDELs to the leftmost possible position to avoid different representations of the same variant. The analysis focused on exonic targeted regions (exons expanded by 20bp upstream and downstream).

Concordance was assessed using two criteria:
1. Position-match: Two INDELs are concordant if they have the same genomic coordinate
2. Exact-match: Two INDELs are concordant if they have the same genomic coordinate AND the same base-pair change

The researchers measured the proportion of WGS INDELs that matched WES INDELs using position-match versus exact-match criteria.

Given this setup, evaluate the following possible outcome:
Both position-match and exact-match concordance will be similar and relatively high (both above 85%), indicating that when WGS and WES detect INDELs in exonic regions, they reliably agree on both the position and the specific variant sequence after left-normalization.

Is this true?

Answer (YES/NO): NO